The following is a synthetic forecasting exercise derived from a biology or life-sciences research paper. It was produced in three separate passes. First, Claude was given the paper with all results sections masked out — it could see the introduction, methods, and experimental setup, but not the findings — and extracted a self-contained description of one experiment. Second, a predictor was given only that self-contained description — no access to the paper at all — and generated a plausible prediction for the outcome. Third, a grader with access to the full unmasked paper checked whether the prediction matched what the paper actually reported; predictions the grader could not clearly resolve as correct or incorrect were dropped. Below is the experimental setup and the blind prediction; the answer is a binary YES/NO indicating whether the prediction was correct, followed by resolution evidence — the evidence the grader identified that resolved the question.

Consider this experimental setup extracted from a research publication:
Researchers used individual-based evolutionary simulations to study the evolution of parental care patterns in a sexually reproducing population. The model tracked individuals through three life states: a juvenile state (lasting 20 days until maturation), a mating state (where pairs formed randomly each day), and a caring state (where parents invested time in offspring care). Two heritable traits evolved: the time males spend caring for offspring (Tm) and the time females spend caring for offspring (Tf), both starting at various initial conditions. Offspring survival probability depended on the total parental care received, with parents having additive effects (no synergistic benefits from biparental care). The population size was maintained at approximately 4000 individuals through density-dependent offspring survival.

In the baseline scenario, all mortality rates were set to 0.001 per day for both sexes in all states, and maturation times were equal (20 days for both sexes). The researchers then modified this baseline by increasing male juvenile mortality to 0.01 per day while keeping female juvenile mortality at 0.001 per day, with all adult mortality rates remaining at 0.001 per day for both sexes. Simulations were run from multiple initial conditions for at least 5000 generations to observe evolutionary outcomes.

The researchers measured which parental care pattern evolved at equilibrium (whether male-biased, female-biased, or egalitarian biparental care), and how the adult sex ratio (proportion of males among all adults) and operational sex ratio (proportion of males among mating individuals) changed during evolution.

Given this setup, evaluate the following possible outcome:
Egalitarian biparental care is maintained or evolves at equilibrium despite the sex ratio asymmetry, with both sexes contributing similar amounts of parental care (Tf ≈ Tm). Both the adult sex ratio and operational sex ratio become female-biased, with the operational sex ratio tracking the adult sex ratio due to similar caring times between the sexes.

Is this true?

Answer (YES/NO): NO